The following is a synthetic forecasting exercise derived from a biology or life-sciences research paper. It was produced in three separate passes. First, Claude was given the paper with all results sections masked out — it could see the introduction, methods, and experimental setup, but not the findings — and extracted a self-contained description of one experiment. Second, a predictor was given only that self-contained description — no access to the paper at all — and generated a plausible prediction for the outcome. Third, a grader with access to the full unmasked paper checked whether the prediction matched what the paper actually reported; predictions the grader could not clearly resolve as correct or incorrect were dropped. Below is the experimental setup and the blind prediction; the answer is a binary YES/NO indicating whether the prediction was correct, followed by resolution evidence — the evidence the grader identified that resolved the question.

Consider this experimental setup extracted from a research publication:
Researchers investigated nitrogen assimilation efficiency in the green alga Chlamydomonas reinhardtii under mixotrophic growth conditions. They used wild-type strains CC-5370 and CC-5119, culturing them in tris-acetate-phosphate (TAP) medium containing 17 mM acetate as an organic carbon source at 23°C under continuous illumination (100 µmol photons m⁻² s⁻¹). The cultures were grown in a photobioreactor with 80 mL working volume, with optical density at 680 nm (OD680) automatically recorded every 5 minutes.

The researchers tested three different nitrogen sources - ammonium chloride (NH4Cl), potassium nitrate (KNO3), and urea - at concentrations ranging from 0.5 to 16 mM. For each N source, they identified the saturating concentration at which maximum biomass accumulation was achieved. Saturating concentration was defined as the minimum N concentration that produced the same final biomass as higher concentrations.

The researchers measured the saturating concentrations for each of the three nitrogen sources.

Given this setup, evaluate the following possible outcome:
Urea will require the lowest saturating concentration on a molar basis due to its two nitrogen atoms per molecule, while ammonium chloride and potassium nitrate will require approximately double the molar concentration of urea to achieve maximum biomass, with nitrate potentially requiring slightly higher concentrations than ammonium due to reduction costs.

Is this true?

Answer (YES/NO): NO